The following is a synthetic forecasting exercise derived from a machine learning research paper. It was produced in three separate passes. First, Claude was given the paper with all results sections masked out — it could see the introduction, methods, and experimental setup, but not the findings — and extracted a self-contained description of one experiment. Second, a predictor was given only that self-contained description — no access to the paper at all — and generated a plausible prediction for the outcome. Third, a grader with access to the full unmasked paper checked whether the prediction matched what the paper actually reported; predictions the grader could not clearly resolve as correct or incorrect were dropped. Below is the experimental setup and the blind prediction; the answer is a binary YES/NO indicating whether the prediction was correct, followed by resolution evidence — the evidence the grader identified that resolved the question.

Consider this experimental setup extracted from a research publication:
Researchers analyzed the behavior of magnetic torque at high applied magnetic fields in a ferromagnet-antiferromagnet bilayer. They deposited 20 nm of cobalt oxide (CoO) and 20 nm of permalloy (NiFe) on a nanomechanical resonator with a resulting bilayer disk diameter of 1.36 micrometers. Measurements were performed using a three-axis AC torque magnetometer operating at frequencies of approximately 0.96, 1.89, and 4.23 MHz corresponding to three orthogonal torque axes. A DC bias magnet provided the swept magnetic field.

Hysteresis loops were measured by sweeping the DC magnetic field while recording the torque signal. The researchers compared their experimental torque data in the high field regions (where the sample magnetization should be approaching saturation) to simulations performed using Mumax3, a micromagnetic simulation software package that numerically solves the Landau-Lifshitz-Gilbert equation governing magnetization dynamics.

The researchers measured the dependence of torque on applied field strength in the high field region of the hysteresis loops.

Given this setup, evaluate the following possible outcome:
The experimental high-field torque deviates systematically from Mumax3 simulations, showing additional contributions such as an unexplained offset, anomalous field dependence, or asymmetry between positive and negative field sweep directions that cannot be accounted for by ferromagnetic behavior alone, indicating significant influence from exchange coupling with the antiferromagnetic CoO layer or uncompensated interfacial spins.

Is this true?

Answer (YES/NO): NO